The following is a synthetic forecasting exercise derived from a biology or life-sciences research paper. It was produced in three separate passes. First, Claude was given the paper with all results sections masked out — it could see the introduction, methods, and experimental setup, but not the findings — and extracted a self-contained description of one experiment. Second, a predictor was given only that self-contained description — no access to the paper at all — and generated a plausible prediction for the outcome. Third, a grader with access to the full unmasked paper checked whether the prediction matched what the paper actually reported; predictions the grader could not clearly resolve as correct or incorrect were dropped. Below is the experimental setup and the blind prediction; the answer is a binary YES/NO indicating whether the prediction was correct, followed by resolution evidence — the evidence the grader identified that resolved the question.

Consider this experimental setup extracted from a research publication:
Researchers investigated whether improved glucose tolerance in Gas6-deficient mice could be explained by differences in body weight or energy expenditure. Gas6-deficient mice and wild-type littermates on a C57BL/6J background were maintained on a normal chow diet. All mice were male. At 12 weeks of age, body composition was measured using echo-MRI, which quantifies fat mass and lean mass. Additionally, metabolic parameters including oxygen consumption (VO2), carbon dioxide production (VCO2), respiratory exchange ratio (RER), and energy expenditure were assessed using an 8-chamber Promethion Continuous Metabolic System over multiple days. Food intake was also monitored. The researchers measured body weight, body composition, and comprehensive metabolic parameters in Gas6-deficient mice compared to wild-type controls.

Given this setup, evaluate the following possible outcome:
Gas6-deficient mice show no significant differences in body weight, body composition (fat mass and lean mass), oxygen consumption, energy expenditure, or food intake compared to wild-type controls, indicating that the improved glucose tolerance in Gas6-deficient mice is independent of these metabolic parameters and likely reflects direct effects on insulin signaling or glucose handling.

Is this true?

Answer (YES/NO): YES